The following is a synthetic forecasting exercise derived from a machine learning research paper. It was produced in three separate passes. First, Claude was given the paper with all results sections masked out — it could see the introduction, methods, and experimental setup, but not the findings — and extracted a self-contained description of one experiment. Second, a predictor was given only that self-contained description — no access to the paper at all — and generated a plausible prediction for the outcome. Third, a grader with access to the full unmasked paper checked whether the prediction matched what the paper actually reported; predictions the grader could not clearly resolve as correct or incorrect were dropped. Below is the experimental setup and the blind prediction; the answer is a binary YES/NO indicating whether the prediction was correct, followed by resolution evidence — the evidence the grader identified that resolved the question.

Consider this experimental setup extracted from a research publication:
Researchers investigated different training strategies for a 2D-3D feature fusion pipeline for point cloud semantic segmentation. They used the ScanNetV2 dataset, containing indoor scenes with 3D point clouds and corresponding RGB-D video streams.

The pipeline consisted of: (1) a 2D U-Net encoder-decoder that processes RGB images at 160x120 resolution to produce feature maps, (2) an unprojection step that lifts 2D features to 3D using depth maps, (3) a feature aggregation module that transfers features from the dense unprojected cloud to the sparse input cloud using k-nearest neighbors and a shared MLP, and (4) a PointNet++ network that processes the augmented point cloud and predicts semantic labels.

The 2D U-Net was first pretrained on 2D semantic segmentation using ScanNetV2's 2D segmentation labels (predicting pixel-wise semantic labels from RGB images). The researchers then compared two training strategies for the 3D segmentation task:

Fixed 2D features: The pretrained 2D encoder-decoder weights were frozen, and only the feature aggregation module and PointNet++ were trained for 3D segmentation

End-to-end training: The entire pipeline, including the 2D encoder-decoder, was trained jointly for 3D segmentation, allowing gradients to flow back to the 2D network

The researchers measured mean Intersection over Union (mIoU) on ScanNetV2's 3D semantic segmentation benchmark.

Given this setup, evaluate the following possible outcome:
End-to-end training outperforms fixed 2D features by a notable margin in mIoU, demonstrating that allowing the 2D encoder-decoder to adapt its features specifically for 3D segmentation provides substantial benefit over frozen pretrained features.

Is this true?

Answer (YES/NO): NO